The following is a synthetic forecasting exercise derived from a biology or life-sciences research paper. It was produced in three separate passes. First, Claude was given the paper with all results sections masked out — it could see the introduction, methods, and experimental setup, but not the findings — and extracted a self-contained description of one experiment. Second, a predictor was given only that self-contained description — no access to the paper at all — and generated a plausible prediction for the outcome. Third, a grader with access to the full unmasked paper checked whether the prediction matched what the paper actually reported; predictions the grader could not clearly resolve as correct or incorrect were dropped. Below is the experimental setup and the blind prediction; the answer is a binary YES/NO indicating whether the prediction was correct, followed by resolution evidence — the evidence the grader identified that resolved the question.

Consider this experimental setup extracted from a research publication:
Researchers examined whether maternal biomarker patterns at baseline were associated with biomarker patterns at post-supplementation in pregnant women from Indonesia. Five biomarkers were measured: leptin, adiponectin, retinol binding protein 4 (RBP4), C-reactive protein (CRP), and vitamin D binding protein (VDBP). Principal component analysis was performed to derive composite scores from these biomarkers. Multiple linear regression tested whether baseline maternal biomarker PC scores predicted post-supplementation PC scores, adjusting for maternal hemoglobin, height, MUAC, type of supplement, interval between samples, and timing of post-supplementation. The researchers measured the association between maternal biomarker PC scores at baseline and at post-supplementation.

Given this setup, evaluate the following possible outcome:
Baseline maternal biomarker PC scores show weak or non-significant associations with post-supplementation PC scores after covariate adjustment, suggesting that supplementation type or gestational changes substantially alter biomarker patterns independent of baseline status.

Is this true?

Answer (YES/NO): NO